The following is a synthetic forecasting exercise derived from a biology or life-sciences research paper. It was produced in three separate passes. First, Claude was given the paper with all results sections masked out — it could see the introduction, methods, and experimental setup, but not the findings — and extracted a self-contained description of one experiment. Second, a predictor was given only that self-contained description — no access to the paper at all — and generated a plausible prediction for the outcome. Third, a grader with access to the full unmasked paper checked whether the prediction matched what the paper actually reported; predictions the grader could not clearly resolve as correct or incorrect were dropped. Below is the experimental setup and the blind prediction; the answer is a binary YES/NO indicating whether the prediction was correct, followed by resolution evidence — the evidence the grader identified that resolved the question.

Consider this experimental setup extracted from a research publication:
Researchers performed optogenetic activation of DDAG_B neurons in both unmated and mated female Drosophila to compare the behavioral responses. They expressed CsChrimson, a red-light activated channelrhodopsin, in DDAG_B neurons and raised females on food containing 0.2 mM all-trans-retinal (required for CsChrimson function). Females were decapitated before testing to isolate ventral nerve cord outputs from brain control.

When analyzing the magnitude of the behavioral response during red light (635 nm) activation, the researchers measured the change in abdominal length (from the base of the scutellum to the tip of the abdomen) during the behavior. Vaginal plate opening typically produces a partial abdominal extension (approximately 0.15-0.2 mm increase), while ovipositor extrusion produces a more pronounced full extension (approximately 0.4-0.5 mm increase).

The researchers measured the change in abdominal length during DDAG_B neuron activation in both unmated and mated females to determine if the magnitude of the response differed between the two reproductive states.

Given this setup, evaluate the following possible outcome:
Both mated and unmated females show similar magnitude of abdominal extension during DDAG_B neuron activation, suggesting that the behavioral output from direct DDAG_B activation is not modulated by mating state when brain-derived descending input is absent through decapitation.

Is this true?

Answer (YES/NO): YES